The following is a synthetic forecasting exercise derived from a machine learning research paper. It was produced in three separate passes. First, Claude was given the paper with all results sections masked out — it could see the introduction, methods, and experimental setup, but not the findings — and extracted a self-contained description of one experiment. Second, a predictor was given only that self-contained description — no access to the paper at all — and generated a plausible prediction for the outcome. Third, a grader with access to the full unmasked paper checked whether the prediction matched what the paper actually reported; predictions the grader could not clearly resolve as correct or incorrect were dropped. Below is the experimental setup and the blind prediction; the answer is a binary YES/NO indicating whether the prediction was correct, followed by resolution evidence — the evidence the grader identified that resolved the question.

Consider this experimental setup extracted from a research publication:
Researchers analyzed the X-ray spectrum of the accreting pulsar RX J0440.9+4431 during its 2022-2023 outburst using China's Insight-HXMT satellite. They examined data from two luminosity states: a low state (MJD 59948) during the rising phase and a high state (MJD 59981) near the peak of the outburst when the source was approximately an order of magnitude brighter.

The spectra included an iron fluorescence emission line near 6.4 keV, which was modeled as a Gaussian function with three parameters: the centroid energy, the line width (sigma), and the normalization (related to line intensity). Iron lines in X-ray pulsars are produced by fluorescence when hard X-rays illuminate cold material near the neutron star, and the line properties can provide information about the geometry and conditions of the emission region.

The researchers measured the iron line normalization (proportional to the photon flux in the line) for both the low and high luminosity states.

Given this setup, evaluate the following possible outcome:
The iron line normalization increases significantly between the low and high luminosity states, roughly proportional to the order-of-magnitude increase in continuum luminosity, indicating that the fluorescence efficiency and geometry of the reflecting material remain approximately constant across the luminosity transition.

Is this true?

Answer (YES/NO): NO